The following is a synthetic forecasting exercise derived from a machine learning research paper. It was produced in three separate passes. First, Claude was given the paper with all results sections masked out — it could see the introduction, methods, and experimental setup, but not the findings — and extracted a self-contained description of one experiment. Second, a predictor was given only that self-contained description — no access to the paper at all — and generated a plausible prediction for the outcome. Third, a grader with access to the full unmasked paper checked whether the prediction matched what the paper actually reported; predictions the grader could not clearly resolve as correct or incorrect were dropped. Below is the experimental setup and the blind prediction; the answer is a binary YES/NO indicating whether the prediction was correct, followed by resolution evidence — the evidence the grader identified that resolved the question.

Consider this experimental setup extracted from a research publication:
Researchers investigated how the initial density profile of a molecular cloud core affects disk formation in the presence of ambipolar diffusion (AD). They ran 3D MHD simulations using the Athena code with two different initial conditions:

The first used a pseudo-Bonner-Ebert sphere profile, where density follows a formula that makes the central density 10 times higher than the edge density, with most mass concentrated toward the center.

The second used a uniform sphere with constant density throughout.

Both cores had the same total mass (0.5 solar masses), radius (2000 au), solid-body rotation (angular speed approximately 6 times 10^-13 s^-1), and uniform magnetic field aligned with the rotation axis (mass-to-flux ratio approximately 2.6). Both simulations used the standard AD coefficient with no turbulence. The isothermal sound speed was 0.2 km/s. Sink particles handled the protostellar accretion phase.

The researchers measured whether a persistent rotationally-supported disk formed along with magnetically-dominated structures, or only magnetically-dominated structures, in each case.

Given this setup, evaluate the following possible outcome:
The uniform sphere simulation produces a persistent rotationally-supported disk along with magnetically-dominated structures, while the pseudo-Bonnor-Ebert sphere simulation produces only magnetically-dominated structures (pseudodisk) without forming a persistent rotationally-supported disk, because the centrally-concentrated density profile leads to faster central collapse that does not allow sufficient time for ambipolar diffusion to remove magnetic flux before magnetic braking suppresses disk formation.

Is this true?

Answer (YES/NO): NO